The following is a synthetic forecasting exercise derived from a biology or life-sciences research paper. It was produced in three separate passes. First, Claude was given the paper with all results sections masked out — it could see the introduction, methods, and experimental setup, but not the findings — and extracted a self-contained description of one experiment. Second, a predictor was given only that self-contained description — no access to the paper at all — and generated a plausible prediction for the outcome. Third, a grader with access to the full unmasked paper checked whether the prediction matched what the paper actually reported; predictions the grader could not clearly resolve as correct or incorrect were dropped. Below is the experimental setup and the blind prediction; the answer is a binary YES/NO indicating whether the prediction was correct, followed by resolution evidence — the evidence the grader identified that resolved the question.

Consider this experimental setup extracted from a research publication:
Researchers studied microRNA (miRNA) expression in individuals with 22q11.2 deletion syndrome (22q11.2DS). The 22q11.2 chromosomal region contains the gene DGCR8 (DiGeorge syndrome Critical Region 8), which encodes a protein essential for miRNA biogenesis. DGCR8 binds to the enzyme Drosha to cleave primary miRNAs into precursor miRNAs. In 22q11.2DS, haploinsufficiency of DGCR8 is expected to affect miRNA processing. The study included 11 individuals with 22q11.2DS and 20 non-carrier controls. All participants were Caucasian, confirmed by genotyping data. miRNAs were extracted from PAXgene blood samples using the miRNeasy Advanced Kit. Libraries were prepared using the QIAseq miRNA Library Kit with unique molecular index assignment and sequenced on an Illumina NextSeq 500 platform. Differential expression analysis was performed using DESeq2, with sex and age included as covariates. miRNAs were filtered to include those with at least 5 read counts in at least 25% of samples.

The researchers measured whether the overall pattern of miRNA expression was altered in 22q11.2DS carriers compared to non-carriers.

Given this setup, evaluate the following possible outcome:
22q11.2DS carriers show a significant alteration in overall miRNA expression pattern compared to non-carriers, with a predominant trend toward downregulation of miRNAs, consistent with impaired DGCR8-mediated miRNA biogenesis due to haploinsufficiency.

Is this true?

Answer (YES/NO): NO